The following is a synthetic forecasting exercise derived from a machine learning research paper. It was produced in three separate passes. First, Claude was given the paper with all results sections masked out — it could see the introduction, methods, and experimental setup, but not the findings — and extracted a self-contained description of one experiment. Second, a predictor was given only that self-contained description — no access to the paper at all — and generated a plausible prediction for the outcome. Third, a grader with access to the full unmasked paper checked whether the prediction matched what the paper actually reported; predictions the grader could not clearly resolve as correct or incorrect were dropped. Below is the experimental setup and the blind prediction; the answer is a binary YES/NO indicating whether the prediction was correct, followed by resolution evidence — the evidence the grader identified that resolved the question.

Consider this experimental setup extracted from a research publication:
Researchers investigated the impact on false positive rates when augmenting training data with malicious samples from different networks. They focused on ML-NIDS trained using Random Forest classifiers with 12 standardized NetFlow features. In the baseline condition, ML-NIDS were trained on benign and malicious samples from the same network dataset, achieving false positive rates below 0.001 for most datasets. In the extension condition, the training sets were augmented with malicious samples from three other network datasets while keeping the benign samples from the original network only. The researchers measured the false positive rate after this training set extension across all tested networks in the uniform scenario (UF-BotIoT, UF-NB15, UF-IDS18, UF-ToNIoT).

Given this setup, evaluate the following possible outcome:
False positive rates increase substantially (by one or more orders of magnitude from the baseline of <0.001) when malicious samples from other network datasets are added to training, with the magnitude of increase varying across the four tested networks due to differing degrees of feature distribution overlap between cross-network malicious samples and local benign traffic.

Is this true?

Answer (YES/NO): NO